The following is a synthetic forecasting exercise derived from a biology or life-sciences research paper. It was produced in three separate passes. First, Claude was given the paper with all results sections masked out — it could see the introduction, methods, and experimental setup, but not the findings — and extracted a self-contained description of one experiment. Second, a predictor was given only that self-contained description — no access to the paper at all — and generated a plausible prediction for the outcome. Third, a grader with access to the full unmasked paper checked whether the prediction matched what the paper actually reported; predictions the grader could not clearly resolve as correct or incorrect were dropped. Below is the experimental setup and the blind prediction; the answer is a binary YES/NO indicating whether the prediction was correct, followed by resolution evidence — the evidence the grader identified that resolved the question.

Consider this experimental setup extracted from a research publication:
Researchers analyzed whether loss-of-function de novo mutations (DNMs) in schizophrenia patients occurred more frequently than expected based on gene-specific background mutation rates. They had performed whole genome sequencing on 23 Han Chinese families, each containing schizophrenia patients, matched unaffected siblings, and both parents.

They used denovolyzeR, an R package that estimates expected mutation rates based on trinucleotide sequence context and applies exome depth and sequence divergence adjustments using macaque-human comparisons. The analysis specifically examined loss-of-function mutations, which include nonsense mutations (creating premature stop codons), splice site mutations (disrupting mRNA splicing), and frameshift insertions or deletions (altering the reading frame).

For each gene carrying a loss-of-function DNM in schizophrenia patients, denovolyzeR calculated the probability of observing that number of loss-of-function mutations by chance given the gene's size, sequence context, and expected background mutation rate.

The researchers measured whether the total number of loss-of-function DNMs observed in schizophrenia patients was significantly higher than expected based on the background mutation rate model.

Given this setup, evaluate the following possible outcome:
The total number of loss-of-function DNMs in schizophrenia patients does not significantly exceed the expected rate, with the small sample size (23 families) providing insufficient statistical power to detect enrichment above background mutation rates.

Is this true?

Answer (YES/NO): YES